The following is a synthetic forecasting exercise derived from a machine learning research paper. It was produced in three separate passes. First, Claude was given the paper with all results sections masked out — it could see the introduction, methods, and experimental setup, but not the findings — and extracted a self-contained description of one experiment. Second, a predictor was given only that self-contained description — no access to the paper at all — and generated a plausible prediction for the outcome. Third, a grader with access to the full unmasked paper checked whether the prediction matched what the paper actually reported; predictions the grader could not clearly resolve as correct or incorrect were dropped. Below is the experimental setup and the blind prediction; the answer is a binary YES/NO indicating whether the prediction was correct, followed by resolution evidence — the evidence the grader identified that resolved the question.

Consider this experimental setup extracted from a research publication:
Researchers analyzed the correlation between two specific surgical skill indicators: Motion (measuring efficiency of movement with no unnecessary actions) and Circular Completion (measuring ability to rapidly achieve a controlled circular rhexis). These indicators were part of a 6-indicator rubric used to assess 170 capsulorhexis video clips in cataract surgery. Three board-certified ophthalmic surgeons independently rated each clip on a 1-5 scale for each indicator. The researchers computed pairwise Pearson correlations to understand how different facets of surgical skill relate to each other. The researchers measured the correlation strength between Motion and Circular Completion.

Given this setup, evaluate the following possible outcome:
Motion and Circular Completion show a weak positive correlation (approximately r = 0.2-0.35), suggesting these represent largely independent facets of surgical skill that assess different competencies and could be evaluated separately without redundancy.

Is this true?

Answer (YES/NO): NO